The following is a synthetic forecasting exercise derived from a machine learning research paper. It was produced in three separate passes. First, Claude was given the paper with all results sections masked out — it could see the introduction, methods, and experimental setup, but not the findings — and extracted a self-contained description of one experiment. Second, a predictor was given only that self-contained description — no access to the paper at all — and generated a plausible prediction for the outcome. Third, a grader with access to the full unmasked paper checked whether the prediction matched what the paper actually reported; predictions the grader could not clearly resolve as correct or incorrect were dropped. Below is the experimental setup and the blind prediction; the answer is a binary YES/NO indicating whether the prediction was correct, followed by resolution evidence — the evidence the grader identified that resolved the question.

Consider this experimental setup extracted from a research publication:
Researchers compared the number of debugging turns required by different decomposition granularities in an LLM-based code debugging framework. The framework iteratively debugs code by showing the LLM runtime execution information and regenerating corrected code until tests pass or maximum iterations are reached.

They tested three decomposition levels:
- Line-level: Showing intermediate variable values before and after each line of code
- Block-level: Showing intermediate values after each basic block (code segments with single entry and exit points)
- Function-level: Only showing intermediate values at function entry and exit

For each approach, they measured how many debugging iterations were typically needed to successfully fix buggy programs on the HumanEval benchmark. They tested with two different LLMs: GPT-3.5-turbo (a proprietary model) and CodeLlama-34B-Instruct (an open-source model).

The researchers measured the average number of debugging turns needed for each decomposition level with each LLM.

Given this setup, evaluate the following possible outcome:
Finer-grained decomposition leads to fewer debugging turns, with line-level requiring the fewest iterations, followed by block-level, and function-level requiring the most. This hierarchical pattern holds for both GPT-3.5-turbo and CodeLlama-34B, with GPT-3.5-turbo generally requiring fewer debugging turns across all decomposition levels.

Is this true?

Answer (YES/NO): NO